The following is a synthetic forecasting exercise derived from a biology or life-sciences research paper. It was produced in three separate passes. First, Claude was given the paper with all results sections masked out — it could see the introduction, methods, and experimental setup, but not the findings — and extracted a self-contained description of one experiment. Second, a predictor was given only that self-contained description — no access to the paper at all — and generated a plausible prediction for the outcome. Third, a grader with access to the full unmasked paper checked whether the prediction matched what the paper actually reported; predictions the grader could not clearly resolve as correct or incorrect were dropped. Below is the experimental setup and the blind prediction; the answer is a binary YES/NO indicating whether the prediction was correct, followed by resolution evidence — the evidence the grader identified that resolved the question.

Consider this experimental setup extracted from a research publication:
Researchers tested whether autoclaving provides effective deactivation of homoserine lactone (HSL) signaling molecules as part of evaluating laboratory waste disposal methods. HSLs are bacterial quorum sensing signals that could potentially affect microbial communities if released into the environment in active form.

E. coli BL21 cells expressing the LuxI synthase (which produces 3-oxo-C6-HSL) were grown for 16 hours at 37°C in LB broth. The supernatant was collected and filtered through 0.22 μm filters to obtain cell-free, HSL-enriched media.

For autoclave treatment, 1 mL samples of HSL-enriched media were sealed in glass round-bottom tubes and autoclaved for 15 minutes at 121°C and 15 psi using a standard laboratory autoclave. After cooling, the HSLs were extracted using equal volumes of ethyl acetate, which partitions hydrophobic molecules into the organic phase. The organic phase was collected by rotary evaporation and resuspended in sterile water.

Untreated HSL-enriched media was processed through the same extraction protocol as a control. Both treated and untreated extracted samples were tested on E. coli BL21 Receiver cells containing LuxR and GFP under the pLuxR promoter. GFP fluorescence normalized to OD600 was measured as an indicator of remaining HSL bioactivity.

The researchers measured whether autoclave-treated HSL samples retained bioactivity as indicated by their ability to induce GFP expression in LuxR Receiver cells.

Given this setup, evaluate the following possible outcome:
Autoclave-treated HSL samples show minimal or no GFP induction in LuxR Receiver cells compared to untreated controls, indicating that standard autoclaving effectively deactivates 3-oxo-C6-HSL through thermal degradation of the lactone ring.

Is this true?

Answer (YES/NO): YES